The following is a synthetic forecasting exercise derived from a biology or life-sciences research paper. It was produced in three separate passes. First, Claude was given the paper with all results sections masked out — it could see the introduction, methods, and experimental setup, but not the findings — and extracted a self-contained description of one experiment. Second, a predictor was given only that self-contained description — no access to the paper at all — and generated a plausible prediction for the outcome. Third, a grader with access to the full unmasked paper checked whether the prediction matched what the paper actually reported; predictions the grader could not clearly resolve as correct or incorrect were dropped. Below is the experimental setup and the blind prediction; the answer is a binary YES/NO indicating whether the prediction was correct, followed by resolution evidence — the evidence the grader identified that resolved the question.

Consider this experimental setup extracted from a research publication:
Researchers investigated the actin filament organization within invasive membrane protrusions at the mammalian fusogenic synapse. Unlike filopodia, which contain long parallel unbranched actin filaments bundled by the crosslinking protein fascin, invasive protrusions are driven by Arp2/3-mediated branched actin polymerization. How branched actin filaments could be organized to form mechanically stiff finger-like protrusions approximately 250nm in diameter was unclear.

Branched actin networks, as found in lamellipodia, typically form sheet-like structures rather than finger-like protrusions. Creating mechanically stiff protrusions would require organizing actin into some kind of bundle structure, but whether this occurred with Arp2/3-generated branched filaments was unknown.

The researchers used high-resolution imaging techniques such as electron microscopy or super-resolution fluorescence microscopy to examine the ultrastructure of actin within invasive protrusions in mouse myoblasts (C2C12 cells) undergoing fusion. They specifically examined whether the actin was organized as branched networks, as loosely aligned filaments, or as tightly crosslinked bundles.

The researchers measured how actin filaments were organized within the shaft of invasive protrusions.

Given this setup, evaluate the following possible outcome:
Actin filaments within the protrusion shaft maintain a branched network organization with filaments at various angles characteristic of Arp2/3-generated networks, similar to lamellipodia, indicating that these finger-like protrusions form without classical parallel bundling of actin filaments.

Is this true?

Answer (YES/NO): NO